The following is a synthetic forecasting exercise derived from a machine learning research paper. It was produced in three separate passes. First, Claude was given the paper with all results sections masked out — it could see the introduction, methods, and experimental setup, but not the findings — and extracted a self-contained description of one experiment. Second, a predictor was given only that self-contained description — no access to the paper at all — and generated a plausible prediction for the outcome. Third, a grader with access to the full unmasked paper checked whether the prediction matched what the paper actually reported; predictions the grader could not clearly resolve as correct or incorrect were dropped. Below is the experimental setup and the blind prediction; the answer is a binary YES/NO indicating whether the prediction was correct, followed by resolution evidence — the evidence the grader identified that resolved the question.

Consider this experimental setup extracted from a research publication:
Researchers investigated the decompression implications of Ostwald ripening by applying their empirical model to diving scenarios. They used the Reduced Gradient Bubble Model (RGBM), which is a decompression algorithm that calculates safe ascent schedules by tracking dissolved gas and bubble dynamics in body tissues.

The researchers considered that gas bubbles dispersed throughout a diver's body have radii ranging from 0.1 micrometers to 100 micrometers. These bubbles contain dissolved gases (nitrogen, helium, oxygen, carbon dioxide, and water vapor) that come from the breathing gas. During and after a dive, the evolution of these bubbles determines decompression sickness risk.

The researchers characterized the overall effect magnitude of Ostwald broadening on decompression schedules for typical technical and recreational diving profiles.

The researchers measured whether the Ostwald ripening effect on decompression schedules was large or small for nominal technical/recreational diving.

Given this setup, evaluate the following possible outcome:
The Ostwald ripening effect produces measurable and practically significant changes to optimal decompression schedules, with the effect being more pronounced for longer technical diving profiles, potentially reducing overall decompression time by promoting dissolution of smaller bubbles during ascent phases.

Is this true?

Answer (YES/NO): NO